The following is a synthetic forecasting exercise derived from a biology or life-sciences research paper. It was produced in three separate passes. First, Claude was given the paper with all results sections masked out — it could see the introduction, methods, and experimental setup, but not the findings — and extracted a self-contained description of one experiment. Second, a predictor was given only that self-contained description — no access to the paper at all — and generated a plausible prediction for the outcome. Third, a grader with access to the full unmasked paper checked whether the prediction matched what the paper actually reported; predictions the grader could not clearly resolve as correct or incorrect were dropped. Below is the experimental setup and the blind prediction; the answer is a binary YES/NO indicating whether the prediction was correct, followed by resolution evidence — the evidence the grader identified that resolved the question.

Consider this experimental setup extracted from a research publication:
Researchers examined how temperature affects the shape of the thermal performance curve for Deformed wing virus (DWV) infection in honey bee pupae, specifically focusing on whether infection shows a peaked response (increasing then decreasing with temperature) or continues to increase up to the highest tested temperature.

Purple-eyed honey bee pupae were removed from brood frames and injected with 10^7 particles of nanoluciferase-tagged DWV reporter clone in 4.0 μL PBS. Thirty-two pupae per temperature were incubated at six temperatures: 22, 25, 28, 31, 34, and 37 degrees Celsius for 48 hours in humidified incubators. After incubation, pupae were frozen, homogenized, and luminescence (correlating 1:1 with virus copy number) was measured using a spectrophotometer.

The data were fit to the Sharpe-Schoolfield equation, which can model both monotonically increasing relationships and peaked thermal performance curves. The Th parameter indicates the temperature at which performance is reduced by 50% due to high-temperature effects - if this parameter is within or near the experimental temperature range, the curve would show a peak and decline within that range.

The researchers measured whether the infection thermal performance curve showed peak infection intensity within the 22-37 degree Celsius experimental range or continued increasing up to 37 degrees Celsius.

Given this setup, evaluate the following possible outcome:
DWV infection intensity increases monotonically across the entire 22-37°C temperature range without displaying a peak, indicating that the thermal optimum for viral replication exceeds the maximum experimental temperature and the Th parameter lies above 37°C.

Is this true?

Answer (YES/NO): NO